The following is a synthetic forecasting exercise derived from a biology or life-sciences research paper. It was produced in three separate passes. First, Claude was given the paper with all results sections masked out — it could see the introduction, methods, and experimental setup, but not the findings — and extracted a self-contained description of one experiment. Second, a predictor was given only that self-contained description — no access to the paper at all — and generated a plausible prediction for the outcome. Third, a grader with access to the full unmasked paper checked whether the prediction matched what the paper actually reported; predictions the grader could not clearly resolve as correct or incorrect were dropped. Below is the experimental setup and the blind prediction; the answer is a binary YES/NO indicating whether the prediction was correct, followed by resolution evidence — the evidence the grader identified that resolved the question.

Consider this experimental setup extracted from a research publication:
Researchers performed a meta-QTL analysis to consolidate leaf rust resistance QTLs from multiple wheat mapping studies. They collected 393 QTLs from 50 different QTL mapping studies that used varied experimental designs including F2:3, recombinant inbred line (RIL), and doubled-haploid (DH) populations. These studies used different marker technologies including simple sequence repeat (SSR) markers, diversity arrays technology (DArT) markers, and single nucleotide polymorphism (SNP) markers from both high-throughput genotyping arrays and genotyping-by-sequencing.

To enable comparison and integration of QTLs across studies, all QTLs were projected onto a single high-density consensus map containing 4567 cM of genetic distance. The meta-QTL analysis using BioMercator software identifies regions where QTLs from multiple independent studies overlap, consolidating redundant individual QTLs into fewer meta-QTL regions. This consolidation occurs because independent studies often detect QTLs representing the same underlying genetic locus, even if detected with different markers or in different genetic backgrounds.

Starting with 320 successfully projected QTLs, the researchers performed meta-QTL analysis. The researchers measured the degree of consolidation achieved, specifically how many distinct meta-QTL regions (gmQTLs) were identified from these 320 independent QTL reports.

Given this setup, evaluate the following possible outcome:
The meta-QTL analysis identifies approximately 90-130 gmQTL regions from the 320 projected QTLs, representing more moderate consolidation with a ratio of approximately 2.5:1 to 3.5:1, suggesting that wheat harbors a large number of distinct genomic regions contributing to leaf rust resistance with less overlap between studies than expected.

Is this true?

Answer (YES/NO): NO